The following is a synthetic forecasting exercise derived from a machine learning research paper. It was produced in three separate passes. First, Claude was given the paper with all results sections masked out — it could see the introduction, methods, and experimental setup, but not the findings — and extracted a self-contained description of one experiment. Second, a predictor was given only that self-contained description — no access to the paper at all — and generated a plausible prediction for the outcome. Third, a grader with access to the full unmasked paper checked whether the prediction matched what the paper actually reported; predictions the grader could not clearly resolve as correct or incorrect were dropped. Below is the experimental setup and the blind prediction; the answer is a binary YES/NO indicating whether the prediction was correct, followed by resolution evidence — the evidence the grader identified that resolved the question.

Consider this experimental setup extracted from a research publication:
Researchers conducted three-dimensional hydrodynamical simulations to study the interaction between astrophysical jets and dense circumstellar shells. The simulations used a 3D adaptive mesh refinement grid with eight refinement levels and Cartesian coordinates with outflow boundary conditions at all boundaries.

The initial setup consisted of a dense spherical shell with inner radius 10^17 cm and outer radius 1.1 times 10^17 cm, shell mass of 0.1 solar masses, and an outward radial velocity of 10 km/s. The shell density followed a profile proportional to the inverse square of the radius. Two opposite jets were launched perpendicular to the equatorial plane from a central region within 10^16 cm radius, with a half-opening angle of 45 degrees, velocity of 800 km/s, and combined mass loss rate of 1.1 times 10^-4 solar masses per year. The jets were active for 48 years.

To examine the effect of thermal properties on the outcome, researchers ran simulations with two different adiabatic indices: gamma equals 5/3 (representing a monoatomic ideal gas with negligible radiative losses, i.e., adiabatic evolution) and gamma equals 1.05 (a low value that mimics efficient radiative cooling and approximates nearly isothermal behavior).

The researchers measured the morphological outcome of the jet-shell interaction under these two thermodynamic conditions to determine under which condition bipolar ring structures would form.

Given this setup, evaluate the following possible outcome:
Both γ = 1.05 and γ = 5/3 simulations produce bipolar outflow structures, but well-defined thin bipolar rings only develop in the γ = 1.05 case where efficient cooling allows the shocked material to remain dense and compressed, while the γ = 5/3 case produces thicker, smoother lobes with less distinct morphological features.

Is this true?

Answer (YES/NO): NO